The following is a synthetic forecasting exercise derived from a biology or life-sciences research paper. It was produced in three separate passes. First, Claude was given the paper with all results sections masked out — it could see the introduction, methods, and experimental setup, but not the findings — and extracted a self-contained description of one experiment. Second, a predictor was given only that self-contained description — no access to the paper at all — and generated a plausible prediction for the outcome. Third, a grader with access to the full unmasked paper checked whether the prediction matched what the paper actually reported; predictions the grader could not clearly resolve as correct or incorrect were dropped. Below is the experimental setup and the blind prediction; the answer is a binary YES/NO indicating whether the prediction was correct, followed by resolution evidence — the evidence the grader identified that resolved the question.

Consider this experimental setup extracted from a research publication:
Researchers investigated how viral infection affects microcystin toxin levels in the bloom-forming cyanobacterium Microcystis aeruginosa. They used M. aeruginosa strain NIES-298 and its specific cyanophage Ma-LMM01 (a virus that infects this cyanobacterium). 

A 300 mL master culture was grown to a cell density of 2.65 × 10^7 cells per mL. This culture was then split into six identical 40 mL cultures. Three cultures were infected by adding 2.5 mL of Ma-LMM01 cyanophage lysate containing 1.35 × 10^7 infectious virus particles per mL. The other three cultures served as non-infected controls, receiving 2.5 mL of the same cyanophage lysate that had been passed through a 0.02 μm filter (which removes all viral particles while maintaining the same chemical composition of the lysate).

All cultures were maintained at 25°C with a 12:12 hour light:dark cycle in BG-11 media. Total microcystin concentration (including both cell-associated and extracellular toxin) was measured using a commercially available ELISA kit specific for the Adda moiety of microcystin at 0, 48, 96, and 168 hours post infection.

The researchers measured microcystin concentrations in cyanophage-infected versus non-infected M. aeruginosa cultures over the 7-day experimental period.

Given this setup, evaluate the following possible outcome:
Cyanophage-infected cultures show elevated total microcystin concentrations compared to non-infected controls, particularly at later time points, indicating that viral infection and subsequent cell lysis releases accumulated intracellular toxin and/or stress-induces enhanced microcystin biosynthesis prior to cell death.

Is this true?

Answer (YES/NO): NO